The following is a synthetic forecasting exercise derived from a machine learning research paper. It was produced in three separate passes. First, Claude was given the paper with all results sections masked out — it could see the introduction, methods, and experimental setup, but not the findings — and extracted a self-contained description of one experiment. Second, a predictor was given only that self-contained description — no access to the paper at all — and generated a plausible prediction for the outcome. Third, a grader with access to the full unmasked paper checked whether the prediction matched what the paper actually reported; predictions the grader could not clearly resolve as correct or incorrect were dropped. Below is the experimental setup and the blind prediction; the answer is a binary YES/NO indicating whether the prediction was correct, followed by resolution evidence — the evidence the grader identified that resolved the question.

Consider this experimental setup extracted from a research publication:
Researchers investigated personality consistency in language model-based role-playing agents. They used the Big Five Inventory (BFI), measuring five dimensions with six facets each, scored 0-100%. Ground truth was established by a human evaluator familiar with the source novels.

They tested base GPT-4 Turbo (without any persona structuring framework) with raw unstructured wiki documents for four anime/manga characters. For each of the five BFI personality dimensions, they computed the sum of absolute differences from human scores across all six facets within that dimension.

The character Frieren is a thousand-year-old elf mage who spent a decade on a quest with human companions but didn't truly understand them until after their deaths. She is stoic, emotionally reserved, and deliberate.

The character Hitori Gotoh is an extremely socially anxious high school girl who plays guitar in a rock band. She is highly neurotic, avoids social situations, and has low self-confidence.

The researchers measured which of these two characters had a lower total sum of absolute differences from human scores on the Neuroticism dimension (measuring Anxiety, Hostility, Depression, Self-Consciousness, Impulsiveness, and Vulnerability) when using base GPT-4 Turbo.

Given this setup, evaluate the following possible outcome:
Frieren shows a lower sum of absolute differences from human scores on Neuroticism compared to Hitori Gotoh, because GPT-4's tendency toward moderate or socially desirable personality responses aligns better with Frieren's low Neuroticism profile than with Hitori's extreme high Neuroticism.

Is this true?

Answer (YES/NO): YES